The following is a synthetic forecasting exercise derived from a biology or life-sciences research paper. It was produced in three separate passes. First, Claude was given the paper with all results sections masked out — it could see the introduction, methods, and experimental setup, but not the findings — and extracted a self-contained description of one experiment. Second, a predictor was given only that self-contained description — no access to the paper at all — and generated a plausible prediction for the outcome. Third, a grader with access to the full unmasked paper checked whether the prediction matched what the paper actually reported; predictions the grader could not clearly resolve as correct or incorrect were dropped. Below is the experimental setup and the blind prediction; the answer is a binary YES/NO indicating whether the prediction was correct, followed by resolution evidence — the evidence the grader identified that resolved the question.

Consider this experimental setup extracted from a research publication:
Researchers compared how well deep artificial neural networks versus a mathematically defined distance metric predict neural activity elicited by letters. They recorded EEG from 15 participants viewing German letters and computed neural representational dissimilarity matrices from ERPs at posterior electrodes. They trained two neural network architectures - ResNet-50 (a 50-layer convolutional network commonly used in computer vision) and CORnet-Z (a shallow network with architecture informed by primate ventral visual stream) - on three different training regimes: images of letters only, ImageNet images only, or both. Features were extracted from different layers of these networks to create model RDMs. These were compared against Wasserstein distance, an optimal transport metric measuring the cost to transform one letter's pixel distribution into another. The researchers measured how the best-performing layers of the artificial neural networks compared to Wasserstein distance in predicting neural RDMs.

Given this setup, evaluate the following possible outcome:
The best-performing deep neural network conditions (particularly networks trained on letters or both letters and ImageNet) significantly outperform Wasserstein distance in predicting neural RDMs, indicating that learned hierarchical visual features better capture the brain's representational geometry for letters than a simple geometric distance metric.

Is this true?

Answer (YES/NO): NO